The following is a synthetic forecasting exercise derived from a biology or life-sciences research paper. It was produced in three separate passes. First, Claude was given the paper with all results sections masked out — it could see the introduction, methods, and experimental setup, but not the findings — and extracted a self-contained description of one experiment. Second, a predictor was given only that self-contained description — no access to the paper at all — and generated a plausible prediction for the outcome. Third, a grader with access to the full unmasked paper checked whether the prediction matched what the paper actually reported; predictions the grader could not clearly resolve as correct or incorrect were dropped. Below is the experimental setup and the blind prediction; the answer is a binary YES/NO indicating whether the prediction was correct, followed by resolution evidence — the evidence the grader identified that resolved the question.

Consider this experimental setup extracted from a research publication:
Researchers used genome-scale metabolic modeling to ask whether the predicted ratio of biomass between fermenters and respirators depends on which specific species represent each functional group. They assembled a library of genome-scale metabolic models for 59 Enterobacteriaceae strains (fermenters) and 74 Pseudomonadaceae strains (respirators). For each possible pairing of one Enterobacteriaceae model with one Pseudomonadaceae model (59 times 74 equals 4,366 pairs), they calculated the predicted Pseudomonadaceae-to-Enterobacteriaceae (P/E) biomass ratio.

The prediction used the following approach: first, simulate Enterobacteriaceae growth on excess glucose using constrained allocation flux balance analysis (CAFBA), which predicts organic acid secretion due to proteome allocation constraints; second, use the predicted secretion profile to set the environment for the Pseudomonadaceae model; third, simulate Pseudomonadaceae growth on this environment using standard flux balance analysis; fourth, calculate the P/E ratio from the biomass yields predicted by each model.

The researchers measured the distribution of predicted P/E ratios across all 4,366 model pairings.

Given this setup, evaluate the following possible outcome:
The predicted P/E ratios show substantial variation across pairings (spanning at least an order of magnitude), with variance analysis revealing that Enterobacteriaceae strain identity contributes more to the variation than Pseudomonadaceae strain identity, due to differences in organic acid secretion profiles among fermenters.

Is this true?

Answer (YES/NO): NO